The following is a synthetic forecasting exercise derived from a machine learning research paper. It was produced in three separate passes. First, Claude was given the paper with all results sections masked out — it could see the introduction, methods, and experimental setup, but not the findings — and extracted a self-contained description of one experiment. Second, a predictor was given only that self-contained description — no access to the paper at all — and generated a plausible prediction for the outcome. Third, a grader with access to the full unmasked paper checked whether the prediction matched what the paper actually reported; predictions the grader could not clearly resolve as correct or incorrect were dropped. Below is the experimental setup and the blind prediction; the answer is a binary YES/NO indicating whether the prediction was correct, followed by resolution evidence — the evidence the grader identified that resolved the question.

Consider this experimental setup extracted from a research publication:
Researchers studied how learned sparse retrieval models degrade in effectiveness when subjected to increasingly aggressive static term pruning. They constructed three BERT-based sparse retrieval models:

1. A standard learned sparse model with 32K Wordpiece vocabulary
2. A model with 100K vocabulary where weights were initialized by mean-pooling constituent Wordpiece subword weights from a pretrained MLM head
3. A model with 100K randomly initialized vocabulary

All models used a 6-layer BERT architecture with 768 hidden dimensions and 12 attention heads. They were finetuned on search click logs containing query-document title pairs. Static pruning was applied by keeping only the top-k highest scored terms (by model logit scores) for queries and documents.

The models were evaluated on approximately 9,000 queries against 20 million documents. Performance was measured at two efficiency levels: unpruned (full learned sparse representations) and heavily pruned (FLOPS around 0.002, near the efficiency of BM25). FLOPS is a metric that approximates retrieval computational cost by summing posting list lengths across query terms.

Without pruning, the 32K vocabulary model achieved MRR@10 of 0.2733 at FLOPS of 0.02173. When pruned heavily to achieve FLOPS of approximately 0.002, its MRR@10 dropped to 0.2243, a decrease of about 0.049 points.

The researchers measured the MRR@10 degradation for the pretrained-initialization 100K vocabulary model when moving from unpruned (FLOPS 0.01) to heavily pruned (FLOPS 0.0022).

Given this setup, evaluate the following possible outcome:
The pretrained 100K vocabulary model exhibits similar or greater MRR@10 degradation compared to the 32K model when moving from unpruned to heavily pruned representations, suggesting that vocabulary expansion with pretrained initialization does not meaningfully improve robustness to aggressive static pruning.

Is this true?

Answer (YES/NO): NO